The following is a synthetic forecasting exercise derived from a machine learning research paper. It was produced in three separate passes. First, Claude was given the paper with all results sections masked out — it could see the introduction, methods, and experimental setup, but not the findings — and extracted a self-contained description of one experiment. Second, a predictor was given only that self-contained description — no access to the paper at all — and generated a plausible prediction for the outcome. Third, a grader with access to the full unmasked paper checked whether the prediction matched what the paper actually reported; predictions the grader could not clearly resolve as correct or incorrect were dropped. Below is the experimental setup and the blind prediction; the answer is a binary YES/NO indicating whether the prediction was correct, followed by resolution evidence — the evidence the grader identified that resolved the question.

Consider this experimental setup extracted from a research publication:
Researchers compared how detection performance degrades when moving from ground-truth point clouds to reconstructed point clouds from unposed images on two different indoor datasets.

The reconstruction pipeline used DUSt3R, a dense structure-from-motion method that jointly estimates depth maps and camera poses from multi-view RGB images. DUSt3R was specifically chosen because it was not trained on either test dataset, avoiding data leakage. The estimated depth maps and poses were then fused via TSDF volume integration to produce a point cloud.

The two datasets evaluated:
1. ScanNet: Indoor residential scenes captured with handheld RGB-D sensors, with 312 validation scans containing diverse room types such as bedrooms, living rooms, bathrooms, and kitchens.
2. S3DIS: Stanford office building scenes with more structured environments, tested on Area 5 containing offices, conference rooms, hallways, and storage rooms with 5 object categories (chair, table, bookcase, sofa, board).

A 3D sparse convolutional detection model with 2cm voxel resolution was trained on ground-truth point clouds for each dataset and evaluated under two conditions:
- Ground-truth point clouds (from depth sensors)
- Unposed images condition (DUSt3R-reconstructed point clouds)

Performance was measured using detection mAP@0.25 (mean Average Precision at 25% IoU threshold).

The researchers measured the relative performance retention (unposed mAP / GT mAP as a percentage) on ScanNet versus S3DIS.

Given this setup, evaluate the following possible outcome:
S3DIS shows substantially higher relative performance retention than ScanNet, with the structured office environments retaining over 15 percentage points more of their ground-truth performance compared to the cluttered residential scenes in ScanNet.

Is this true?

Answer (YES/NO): NO